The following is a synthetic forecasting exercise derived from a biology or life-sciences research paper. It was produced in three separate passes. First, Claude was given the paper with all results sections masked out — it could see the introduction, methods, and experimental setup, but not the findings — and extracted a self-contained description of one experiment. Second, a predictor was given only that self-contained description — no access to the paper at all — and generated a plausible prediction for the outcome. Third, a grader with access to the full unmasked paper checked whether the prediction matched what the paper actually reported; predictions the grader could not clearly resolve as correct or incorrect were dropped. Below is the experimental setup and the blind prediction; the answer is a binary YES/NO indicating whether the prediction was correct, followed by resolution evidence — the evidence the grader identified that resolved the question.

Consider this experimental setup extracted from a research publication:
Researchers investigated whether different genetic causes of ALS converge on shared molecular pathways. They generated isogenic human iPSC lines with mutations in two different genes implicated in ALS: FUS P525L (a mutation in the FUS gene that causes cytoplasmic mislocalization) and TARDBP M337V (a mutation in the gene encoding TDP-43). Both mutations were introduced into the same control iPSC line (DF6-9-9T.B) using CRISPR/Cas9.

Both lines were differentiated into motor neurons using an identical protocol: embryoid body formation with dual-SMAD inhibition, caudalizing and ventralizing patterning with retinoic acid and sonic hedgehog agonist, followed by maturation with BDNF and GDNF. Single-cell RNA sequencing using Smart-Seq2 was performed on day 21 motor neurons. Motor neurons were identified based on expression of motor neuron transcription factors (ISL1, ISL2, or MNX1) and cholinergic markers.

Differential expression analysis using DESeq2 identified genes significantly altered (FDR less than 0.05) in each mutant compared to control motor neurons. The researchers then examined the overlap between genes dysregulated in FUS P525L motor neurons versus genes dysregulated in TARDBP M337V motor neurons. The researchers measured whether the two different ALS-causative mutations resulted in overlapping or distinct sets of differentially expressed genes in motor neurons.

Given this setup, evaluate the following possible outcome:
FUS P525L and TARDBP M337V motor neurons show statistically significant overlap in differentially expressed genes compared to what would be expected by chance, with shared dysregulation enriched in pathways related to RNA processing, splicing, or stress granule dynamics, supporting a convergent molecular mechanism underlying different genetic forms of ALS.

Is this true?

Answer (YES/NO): YES